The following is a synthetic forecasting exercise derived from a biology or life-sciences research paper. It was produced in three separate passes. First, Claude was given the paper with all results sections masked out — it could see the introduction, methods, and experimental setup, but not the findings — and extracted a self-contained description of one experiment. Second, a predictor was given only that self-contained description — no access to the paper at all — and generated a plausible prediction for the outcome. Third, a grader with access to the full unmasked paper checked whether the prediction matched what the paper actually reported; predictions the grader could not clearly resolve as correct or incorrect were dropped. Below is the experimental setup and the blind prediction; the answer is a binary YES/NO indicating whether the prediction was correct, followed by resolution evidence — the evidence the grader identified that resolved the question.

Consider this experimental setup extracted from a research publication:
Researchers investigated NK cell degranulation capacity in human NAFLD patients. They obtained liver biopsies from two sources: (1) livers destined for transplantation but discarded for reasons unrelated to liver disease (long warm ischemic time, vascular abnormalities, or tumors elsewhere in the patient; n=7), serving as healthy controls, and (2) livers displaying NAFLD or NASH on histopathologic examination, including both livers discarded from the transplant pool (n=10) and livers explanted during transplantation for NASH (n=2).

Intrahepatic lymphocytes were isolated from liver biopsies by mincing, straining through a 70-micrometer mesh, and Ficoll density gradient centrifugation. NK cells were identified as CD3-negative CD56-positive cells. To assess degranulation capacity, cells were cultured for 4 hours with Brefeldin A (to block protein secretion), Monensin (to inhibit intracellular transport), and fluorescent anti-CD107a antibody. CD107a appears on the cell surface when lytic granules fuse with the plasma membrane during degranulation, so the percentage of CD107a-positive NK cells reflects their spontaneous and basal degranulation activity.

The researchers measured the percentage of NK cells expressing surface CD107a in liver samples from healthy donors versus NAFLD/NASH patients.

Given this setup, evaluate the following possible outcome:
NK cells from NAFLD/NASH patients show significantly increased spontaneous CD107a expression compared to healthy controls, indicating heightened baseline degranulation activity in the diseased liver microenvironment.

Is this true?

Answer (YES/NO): NO